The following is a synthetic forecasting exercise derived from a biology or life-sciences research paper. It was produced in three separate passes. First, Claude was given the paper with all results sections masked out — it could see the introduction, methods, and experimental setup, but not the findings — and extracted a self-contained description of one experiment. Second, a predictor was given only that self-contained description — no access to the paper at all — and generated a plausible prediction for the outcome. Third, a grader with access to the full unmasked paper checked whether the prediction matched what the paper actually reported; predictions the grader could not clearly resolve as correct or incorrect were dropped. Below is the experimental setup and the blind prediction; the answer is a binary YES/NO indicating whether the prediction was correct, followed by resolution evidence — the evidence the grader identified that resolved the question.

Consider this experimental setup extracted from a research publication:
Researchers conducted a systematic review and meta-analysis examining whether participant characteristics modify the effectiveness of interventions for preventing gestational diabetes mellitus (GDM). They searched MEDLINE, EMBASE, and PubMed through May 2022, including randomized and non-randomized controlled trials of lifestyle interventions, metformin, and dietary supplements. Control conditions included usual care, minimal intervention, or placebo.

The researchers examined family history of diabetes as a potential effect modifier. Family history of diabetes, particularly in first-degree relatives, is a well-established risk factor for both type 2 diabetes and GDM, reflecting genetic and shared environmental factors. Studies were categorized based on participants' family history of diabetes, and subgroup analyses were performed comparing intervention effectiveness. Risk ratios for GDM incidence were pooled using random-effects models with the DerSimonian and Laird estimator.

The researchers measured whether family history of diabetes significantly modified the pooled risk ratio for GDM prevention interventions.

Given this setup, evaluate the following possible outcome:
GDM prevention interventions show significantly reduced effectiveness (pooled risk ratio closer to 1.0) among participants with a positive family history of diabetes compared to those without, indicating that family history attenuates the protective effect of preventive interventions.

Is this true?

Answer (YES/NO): NO